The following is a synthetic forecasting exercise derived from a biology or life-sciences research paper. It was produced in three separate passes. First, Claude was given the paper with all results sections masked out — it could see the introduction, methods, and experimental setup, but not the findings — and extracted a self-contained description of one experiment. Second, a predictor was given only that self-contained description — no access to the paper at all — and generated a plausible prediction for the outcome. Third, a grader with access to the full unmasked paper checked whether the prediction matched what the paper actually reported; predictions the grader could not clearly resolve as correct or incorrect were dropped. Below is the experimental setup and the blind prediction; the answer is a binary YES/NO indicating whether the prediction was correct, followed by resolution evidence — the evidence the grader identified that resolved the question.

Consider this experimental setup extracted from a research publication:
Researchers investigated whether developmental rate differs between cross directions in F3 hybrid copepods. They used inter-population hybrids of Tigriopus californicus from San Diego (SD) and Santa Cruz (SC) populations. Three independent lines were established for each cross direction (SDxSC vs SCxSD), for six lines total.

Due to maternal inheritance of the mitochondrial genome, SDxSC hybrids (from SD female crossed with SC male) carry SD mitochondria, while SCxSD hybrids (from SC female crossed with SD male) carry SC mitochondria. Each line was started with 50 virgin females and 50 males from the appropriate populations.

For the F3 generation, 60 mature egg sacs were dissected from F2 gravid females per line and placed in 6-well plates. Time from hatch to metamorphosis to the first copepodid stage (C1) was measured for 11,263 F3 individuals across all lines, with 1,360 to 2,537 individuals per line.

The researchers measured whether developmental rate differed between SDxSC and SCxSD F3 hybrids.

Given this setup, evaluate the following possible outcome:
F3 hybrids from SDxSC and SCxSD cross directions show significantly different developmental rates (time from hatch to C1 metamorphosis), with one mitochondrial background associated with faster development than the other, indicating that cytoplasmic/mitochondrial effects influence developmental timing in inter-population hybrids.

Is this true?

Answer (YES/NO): NO